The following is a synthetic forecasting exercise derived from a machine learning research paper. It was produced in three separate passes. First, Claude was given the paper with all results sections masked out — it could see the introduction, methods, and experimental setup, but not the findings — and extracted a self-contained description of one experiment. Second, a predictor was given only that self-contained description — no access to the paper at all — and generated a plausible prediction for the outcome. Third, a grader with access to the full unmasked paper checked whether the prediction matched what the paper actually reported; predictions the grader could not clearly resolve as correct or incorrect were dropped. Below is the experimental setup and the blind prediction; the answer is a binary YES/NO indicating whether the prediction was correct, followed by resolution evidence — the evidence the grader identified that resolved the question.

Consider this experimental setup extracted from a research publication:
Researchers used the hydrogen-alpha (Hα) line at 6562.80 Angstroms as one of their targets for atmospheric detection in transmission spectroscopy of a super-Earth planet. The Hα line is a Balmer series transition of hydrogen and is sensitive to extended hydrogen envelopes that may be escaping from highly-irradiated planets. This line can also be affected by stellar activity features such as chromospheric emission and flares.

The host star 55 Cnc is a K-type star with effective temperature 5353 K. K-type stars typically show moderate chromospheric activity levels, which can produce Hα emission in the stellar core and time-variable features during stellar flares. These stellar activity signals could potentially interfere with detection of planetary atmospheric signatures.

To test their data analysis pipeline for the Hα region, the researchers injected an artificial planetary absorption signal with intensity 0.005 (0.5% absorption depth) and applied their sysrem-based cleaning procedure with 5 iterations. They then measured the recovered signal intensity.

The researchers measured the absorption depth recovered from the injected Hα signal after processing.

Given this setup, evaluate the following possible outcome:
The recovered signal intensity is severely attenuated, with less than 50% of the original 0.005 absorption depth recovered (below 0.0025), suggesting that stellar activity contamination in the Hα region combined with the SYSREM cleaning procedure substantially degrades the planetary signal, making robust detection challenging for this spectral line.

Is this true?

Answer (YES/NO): NO